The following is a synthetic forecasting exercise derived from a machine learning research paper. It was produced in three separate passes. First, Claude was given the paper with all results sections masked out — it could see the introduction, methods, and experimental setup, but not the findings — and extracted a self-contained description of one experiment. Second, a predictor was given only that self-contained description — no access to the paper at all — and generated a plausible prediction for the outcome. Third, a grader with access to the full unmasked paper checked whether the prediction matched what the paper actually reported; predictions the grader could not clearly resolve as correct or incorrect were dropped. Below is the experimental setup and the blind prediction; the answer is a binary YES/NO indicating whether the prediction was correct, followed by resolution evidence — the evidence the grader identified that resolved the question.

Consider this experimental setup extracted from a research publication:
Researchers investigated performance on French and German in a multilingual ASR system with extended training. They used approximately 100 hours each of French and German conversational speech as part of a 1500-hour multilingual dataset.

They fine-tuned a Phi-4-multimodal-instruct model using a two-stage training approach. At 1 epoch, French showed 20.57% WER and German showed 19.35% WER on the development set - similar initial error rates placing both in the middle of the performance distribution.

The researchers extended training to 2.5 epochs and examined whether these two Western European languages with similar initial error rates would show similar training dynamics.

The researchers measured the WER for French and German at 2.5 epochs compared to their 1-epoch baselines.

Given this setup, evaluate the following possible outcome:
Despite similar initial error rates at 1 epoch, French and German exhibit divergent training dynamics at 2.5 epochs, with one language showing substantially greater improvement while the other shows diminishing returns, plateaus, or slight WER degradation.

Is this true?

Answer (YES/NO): YES